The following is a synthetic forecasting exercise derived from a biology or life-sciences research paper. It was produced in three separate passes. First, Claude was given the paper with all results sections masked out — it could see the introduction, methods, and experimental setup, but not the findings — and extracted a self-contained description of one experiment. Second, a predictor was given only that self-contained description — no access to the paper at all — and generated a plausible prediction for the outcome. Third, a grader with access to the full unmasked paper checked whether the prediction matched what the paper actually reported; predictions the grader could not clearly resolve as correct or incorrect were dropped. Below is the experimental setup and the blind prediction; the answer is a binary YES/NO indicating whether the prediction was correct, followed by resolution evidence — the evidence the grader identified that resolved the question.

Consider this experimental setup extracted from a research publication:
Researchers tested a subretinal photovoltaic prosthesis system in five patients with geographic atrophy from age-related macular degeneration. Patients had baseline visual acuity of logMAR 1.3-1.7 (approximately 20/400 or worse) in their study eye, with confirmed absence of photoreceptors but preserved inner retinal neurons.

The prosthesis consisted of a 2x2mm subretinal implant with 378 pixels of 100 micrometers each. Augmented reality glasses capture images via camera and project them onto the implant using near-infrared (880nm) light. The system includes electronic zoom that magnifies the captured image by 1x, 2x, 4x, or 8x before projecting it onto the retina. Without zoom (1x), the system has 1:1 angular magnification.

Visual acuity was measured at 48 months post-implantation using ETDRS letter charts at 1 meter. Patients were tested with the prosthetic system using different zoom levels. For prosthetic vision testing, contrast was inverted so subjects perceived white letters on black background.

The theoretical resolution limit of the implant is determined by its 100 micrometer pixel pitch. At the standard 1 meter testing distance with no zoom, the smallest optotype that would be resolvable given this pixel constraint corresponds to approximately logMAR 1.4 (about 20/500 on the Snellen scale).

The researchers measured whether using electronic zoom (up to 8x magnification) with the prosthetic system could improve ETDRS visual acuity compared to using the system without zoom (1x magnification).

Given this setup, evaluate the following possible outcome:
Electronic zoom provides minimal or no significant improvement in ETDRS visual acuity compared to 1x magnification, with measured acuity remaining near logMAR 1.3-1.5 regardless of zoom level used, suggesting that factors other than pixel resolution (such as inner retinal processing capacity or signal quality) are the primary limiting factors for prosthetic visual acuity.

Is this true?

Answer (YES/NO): NO